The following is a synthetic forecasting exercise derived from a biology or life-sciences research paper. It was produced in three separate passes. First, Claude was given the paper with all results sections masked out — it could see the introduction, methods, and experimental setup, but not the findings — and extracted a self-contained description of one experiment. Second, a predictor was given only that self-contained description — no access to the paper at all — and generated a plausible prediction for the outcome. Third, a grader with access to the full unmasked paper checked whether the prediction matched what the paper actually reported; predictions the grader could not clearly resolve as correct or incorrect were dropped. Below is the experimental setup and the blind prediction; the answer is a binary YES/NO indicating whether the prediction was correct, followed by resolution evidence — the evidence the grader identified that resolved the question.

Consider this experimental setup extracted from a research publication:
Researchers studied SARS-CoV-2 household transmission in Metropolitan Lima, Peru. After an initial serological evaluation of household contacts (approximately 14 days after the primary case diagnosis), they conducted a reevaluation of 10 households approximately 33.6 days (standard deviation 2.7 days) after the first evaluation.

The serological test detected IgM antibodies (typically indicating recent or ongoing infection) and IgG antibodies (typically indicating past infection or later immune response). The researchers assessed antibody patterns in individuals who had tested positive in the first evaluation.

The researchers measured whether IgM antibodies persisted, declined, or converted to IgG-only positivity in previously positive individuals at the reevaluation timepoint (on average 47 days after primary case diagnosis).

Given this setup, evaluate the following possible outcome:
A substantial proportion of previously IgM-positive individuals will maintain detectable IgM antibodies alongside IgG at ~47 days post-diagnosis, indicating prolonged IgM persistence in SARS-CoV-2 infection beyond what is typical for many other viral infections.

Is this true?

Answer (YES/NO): YES